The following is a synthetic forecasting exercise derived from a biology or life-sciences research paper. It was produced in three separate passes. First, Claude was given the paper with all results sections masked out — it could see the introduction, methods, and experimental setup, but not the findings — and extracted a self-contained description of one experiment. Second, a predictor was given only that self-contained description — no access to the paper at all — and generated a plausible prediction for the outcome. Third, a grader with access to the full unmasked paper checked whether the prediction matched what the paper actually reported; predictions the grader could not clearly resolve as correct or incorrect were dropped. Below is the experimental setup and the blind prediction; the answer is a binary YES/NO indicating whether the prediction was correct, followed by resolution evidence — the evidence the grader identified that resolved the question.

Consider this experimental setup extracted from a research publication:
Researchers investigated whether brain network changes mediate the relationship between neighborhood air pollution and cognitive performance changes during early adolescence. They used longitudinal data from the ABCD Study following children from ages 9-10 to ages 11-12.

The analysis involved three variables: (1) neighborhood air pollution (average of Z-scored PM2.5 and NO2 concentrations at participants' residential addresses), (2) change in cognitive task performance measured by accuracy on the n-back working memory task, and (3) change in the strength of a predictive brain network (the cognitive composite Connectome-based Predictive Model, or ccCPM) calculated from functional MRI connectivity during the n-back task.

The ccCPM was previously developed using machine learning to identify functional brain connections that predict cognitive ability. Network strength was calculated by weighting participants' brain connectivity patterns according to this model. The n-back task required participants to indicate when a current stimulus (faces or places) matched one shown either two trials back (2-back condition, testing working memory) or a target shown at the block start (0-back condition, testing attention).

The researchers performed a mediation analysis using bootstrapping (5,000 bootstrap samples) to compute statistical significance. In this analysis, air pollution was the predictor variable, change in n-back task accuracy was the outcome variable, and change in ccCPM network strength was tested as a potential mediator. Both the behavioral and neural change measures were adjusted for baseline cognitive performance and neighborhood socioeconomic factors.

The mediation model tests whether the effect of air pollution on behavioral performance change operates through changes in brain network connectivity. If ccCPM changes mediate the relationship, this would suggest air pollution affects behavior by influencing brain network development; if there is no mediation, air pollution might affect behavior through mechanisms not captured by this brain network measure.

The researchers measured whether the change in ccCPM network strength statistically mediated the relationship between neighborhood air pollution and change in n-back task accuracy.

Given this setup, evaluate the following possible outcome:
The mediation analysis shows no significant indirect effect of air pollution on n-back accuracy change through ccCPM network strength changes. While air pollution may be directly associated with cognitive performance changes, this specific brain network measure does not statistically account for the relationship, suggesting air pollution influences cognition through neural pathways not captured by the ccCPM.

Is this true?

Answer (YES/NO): NO